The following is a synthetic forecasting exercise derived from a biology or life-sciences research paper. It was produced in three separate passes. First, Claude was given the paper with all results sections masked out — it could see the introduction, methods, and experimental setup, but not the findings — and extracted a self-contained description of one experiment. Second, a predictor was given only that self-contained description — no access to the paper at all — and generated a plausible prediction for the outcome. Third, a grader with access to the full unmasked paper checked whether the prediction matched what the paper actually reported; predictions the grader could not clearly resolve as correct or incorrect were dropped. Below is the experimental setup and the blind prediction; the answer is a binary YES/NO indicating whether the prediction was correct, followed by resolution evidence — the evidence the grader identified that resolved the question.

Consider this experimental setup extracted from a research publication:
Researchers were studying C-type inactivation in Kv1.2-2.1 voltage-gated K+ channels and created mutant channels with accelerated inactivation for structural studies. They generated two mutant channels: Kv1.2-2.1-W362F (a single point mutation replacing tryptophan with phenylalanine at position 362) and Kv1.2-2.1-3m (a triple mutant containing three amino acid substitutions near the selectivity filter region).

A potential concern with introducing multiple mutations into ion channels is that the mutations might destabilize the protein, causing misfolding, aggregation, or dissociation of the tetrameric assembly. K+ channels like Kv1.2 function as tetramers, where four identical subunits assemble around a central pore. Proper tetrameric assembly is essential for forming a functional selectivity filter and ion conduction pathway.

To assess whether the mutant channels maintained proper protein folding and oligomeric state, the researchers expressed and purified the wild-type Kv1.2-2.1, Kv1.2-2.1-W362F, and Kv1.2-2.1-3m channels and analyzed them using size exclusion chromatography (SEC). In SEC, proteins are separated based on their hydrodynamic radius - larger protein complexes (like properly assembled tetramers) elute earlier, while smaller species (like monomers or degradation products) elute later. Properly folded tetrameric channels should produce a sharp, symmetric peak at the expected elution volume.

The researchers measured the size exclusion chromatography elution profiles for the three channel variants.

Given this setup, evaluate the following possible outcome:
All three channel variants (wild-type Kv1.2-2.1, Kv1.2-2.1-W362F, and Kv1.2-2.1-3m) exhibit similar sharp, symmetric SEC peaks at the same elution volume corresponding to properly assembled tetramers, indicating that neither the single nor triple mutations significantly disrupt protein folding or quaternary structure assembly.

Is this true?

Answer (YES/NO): NO